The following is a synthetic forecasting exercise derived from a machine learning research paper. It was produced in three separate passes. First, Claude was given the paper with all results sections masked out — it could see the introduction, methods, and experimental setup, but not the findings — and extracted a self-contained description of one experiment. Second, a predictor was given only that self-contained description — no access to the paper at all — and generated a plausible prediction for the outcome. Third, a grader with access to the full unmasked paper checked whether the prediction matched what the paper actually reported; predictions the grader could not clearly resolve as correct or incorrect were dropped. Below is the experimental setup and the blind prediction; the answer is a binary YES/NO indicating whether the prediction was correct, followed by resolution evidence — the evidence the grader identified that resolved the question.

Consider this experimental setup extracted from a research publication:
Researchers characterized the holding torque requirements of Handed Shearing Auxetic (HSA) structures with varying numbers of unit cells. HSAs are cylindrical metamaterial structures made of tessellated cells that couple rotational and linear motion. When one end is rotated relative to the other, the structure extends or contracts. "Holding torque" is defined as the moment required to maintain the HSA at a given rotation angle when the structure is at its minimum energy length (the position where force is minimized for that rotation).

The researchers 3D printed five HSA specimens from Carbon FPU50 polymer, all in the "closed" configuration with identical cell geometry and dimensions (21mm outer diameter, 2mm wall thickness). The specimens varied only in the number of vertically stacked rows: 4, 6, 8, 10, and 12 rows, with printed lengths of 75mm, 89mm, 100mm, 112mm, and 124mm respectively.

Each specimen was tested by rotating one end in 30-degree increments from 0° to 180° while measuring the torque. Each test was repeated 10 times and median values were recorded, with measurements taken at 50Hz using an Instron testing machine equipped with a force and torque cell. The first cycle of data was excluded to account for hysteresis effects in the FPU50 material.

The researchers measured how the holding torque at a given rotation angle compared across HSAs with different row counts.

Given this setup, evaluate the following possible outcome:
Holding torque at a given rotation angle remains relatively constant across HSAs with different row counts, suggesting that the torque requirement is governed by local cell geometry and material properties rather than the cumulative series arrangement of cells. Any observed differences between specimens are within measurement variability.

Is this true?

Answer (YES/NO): NO